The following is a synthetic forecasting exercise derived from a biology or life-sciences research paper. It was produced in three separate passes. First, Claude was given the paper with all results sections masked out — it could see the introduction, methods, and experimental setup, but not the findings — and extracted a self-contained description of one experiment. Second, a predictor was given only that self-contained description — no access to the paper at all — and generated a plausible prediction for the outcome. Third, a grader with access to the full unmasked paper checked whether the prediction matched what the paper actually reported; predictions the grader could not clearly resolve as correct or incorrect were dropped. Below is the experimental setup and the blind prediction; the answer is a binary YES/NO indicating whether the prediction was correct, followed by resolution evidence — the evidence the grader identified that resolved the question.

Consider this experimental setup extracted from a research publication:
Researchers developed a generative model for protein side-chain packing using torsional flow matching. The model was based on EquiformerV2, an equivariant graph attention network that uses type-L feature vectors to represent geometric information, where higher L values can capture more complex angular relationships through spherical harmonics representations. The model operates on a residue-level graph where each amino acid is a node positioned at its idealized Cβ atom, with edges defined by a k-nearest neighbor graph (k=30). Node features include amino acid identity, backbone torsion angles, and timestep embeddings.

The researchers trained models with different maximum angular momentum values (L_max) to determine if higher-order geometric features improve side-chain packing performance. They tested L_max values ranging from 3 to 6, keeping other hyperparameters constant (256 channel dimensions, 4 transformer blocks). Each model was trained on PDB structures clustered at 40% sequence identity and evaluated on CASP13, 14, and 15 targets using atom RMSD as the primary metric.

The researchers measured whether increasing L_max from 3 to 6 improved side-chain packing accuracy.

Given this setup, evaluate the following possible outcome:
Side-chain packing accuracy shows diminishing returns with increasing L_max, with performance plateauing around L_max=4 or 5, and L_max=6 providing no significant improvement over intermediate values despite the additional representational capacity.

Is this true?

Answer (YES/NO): NO